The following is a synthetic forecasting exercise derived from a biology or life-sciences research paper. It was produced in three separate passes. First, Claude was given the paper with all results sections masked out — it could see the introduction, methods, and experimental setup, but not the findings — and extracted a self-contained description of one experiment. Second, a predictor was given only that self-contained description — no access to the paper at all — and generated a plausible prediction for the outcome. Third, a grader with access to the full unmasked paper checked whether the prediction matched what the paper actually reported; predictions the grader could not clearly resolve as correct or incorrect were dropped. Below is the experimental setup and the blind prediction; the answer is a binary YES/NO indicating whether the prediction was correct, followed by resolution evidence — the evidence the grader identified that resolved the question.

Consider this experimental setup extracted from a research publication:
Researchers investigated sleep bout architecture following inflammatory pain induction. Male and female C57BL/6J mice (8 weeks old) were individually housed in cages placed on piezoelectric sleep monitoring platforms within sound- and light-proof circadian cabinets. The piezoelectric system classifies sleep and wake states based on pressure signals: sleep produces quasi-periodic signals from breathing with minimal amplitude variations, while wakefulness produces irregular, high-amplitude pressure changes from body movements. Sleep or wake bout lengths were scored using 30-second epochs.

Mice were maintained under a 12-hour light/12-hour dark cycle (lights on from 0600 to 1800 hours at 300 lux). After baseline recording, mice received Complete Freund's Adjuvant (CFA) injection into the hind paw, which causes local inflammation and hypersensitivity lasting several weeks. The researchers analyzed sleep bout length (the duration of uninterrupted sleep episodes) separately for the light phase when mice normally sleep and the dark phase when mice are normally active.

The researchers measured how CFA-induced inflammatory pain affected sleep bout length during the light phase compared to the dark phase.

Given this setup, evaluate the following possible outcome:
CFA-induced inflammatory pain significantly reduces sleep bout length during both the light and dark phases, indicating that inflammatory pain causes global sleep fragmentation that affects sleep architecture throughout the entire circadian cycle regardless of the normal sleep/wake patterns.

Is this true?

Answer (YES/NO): NO